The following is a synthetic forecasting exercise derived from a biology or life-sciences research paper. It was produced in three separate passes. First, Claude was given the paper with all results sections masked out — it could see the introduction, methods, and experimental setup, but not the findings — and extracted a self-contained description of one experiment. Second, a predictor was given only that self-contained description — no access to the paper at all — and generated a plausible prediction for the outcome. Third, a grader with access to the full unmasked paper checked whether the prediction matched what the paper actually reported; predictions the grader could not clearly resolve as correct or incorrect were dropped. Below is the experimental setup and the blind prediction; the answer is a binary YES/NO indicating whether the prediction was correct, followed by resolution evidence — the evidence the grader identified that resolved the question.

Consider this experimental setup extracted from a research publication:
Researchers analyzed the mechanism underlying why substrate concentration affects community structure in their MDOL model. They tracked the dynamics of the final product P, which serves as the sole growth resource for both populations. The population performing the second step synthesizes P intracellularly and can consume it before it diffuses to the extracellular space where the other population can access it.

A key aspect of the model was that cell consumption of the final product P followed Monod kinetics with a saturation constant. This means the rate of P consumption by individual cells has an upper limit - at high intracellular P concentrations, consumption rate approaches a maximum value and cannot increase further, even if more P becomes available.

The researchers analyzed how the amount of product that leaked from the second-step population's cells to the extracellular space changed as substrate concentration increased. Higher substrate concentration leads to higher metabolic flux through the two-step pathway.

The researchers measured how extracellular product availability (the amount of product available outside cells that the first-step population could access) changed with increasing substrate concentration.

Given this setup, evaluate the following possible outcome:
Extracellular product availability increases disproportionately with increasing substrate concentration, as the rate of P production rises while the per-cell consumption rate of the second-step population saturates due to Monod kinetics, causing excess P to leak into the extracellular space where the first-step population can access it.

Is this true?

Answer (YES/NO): YES